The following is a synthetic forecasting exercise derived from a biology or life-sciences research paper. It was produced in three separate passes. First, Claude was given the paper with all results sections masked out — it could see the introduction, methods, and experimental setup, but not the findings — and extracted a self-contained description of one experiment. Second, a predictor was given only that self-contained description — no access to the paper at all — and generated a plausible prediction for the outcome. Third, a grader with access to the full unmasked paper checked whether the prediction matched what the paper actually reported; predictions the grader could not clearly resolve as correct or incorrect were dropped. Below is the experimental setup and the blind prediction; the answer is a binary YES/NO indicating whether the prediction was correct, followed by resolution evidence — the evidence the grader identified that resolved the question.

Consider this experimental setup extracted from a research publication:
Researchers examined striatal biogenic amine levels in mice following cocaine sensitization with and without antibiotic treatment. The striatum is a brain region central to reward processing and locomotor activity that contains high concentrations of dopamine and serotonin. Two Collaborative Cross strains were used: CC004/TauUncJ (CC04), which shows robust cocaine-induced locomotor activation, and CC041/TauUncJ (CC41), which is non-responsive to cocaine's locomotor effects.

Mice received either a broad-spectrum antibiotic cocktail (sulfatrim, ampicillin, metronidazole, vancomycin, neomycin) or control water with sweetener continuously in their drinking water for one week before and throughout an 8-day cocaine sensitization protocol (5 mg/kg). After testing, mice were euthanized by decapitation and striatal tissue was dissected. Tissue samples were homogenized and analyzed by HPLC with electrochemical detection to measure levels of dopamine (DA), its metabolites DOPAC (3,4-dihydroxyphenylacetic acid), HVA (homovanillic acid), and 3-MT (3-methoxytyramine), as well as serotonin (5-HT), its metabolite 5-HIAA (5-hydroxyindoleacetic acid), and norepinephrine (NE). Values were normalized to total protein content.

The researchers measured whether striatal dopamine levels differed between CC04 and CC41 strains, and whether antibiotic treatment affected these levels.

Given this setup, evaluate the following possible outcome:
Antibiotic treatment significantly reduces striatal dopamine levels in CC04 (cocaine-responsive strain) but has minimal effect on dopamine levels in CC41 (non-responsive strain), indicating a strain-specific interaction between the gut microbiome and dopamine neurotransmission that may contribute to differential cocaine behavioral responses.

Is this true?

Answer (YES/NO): NO